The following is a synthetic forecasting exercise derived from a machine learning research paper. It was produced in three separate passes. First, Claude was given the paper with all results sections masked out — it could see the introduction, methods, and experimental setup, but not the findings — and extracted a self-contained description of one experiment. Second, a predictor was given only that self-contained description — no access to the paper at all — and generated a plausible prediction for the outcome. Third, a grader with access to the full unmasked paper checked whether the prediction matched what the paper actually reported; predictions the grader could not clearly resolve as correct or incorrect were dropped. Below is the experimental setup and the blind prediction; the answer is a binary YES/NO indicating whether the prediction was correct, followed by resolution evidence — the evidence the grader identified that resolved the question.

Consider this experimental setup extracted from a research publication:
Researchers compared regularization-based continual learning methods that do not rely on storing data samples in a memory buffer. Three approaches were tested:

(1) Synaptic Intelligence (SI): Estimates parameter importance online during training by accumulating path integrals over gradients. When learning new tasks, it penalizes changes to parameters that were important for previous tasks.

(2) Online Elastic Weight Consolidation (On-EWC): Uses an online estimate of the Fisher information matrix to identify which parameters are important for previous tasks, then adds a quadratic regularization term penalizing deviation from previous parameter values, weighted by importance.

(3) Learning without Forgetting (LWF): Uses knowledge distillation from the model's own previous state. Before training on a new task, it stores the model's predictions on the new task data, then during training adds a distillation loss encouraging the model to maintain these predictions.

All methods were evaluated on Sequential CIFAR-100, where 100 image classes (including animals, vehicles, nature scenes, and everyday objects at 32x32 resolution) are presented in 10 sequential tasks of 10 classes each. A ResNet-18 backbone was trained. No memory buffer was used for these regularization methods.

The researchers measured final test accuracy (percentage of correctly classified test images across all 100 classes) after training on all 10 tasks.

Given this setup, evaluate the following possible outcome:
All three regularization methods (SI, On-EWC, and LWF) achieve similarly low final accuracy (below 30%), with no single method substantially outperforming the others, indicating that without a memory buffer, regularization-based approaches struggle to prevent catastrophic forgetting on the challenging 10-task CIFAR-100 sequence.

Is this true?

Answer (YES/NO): YES